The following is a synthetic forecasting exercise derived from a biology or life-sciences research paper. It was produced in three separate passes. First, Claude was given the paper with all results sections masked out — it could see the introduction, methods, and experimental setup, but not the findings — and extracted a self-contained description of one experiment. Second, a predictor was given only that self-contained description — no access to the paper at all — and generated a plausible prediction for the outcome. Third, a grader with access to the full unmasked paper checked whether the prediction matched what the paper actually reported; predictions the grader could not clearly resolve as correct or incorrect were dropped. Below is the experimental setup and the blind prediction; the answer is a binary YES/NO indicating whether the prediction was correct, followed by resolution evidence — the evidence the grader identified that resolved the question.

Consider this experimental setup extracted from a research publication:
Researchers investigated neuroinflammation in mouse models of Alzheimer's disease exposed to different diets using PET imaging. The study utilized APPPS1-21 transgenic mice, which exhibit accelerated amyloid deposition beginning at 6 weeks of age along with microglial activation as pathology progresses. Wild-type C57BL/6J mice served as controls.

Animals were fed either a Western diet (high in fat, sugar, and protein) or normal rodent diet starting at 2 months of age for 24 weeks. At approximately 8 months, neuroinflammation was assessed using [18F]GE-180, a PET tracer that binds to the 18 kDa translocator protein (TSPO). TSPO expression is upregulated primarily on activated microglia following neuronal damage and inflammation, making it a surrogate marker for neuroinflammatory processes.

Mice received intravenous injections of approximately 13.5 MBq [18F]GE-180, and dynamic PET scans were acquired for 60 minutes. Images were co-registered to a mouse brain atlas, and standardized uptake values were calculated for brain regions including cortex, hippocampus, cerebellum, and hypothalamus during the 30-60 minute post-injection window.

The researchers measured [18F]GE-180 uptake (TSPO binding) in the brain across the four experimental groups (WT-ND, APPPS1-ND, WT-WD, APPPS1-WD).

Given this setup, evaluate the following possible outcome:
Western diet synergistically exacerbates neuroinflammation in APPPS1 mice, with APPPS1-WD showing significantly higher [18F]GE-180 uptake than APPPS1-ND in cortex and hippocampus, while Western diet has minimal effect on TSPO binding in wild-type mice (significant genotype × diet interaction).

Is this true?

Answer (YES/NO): NO